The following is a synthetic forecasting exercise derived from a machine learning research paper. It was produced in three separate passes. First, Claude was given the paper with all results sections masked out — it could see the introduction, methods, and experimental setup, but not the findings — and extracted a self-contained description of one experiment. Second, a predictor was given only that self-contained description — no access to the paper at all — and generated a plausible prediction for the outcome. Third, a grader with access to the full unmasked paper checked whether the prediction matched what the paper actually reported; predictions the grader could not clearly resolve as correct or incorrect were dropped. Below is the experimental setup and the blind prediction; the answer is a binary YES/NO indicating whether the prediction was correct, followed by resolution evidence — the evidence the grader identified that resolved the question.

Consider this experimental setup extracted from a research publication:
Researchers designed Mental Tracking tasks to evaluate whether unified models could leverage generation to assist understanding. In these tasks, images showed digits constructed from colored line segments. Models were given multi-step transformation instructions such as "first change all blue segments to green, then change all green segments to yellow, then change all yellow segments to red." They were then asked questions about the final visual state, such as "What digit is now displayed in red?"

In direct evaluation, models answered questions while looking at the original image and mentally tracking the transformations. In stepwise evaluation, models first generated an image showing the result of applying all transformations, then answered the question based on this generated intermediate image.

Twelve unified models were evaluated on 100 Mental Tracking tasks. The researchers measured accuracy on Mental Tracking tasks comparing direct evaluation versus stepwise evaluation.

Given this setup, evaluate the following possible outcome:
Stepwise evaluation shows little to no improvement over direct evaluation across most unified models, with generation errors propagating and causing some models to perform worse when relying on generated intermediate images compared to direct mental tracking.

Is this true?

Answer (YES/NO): NO